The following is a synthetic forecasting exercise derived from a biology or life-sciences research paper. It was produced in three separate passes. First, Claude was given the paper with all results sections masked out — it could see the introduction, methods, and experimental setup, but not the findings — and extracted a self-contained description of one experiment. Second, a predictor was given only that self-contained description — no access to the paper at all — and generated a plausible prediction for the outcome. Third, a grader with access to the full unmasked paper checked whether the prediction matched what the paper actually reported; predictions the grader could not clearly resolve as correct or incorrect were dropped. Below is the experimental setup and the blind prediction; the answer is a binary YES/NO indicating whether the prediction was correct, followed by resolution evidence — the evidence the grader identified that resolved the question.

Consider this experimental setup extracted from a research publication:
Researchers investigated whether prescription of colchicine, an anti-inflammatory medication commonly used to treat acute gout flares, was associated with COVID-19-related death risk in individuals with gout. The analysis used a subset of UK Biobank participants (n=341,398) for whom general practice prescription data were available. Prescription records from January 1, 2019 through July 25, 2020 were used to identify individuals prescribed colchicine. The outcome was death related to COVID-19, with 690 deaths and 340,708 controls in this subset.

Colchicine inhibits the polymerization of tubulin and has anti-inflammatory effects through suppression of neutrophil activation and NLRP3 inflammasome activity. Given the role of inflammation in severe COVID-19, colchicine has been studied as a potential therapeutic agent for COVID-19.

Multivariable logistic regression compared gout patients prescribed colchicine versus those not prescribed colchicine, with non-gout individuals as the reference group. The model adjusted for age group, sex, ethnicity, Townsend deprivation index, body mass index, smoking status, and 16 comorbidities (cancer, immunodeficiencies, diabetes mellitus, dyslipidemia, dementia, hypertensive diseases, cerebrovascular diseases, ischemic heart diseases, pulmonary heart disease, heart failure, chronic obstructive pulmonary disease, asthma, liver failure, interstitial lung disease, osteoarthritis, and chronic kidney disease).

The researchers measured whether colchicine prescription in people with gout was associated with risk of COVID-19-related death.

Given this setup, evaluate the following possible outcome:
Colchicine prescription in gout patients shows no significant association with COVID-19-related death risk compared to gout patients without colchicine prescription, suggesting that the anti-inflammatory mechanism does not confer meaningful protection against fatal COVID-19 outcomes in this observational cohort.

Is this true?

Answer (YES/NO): YES